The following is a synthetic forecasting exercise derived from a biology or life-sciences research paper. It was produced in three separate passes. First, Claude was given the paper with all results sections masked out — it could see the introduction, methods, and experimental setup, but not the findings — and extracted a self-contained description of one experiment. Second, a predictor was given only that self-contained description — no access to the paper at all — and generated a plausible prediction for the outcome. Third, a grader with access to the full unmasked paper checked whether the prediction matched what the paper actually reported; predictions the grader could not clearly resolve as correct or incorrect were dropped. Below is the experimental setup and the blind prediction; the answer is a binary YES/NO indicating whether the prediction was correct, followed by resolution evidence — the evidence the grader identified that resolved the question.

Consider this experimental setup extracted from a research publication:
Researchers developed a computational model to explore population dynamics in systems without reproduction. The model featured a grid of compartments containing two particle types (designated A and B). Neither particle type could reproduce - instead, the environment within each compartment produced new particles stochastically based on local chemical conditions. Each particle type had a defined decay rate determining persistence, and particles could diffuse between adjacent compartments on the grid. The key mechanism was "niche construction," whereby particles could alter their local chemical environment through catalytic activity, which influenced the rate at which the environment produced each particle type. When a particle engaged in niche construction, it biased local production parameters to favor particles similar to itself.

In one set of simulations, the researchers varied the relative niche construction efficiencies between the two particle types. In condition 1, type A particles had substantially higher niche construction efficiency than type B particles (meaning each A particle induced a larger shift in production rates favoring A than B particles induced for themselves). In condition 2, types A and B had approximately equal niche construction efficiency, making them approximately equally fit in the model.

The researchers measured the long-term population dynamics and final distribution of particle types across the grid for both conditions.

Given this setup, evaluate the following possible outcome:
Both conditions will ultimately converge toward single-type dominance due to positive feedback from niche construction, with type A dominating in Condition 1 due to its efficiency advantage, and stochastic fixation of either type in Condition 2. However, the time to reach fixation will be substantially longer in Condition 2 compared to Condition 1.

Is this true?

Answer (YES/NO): NO